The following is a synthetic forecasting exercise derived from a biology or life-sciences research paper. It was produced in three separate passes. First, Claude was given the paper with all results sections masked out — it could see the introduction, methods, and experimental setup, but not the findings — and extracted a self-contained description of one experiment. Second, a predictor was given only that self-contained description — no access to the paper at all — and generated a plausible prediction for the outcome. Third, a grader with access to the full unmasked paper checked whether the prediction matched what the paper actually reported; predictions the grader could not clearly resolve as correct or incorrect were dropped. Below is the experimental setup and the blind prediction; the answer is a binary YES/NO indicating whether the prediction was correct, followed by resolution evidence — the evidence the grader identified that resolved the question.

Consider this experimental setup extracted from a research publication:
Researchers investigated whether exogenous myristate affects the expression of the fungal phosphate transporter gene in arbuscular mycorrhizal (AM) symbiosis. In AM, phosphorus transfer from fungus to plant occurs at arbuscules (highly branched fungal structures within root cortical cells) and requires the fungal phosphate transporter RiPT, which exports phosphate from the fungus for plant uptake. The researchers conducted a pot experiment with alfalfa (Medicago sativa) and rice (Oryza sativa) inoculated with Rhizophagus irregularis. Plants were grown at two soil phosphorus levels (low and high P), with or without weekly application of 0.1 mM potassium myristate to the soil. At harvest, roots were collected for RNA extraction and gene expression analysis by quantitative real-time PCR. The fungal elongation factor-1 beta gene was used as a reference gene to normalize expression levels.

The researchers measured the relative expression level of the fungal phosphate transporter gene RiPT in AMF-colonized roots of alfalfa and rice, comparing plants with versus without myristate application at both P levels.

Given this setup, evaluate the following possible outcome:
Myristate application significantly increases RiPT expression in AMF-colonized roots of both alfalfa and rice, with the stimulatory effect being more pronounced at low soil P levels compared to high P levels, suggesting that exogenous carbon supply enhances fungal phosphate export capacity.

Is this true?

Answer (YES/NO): NO